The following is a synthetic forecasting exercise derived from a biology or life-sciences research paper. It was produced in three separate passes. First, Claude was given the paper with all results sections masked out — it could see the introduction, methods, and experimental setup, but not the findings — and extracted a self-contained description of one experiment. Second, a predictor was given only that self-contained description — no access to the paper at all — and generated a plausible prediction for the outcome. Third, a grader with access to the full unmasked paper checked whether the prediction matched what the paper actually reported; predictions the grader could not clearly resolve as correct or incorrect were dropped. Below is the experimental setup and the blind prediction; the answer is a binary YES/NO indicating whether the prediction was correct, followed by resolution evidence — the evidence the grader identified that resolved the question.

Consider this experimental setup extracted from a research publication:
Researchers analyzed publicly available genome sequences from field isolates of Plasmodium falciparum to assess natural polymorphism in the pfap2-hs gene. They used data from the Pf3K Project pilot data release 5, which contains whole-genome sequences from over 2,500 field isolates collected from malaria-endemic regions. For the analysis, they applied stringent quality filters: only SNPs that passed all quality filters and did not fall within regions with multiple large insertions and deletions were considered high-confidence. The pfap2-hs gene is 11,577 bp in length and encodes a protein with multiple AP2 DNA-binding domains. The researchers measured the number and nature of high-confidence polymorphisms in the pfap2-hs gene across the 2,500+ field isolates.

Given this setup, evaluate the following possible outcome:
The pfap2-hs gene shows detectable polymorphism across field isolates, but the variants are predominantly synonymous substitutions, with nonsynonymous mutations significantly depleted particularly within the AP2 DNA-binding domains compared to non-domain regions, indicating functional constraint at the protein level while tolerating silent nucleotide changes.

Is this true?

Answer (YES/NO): NO